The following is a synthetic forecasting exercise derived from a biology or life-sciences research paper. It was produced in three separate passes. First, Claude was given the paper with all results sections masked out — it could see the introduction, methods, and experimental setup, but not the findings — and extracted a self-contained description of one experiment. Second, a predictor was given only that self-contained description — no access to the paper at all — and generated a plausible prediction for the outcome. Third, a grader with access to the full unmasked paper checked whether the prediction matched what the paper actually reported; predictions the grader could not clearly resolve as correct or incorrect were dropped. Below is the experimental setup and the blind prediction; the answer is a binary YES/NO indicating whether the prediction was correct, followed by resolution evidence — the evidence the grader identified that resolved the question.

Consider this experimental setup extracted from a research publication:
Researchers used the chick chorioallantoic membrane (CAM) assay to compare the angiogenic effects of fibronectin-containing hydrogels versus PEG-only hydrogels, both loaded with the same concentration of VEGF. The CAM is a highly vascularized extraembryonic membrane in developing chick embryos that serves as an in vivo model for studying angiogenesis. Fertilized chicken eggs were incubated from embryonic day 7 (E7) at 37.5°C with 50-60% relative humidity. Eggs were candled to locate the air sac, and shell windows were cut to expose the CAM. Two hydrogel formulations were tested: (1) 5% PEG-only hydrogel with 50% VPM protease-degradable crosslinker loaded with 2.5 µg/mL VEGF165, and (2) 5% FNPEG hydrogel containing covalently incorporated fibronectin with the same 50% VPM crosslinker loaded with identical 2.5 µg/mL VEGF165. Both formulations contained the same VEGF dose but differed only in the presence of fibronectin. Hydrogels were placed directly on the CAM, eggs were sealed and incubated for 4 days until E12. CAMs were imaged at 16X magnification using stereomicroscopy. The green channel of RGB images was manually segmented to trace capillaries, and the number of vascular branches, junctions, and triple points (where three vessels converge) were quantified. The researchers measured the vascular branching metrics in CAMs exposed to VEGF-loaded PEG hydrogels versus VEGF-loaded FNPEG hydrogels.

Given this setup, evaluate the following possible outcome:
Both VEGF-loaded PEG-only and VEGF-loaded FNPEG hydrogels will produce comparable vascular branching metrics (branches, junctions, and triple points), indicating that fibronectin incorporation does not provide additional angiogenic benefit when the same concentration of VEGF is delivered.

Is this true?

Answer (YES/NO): NO